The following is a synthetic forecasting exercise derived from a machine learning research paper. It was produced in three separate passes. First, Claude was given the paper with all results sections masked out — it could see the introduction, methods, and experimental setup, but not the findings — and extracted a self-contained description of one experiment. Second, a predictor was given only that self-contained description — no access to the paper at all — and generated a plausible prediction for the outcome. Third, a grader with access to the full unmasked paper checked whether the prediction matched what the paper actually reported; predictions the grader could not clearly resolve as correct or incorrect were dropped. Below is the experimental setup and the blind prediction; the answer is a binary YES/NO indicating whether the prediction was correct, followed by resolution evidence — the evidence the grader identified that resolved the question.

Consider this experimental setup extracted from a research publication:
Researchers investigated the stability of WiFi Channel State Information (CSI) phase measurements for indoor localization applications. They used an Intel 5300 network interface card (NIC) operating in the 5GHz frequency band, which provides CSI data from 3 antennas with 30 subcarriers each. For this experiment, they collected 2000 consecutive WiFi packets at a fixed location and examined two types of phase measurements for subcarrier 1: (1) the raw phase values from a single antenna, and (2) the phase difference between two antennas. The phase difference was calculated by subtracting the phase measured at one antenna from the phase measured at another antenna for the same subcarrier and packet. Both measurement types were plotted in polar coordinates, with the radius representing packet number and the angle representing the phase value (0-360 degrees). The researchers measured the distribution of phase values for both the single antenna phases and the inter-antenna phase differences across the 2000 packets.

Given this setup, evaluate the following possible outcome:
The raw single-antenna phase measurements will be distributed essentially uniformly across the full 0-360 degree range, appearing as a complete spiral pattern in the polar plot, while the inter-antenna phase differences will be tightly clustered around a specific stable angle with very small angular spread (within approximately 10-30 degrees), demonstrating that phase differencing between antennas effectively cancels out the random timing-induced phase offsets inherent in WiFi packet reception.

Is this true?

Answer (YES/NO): YES